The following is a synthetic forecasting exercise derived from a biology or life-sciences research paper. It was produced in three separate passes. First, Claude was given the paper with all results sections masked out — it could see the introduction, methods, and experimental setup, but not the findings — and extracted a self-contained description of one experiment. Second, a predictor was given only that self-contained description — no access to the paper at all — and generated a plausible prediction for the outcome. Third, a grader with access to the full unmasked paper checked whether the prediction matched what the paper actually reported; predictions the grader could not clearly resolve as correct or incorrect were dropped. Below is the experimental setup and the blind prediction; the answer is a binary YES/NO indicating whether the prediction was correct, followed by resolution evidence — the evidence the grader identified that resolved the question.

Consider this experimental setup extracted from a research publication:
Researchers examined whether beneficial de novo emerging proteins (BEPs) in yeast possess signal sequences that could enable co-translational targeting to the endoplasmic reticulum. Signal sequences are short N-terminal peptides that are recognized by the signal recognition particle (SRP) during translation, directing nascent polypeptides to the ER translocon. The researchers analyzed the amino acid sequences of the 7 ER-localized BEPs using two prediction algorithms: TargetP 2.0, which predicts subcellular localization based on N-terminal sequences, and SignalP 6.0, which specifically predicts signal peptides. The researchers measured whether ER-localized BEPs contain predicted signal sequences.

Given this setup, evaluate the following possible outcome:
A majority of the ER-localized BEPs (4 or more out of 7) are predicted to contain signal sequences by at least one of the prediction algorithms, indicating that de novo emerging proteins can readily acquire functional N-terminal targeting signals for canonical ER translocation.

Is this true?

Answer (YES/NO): NO